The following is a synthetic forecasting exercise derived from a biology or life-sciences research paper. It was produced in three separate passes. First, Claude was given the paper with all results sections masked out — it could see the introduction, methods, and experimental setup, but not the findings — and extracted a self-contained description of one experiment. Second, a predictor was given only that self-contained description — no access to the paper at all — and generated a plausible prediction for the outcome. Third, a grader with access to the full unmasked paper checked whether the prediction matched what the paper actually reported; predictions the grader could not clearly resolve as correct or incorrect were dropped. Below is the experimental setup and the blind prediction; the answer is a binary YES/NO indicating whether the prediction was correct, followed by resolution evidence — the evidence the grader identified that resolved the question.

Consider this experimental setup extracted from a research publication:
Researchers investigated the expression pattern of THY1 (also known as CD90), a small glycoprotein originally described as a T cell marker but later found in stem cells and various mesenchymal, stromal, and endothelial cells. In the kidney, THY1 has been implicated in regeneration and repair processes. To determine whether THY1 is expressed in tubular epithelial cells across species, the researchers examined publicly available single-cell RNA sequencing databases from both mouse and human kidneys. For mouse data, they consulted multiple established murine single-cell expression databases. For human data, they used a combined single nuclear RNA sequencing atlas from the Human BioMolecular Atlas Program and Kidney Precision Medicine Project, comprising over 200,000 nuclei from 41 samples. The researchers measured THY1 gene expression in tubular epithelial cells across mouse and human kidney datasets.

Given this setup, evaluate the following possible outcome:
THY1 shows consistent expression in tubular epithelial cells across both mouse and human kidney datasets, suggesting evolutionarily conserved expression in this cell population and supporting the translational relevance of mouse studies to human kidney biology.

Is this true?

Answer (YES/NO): NO